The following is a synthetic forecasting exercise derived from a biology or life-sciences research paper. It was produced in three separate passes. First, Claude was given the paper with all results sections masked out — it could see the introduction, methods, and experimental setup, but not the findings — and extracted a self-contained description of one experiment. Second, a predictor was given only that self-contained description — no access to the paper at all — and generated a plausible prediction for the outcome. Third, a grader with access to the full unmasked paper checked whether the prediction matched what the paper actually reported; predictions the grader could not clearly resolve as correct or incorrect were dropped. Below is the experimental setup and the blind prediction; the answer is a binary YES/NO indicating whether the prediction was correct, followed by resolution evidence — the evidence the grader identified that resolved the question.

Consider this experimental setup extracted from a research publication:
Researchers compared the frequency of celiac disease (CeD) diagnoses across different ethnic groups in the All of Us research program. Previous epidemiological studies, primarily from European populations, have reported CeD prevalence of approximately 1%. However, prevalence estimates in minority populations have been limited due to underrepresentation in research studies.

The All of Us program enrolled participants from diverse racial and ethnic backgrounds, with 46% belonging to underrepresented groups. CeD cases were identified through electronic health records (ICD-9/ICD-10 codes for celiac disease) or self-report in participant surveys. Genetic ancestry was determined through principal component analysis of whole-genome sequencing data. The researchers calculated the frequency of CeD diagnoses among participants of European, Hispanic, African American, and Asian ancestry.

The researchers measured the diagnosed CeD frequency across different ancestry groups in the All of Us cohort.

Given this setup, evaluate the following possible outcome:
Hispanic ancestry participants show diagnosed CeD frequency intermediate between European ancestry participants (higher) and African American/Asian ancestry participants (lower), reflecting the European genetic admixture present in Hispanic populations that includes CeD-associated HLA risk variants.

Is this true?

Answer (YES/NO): YES